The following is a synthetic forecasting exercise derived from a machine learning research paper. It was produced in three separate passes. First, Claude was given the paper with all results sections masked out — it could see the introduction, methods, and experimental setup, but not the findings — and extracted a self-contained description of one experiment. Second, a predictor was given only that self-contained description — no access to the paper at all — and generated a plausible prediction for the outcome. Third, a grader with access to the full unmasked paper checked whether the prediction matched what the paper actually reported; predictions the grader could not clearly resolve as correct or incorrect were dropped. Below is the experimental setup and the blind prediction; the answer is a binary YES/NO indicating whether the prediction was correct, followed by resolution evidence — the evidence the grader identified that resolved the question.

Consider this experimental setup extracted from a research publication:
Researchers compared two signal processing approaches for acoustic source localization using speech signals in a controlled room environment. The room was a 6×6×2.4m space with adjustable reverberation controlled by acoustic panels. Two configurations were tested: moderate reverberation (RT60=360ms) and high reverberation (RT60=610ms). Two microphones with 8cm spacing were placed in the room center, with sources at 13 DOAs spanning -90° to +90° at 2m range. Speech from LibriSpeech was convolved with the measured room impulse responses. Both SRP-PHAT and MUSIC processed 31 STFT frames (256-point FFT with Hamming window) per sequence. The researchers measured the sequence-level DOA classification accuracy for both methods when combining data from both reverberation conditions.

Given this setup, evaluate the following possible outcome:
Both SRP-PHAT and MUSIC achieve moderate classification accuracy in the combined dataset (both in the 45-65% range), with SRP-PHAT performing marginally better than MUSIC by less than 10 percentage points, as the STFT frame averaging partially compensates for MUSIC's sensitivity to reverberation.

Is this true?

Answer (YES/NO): NO